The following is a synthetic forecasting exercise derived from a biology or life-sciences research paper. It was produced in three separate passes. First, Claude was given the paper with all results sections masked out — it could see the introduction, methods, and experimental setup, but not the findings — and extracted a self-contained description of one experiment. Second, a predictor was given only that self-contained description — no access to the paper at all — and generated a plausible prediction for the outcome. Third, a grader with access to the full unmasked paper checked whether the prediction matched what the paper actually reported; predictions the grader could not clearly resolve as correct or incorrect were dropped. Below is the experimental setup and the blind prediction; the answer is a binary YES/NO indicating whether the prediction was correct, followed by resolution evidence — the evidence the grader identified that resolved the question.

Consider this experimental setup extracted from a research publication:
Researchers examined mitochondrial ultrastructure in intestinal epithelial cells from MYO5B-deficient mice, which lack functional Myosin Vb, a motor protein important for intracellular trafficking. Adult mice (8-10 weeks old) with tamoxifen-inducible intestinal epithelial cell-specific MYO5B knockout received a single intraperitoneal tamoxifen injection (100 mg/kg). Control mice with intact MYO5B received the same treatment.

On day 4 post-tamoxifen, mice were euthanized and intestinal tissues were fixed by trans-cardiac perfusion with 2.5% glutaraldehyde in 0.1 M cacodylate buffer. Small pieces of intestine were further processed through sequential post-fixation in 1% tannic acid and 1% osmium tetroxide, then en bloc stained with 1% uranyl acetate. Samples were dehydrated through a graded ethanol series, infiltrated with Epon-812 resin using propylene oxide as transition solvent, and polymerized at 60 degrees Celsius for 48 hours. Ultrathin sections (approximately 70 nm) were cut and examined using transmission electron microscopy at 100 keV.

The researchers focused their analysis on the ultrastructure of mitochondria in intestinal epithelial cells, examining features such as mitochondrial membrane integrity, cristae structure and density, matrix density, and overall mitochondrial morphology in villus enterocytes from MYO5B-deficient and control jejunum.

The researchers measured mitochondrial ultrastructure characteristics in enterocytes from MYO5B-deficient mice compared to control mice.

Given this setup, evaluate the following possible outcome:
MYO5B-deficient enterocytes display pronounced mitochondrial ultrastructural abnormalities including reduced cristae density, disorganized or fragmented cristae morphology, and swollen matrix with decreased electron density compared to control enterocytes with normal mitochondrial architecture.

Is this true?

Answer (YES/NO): YES